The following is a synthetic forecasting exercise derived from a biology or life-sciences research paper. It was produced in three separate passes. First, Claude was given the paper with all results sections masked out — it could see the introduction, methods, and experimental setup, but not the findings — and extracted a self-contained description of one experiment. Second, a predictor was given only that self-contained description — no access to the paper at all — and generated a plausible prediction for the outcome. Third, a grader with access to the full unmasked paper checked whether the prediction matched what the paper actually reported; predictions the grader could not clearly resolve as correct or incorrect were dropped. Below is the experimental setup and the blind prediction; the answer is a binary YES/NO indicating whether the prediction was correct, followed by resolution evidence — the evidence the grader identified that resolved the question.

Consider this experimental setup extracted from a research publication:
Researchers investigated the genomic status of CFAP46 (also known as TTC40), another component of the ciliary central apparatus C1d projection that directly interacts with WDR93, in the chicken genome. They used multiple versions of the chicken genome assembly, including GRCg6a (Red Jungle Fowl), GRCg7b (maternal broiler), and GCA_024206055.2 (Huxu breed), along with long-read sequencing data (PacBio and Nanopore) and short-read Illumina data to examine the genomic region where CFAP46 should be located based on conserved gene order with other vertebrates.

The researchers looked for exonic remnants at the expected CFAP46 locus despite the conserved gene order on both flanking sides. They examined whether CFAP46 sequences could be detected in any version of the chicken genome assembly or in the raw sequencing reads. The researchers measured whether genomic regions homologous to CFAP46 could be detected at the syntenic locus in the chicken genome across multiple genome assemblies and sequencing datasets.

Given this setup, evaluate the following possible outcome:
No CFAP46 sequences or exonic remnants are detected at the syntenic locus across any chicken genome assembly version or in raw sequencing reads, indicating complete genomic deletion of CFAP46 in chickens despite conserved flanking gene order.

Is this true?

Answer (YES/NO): YES